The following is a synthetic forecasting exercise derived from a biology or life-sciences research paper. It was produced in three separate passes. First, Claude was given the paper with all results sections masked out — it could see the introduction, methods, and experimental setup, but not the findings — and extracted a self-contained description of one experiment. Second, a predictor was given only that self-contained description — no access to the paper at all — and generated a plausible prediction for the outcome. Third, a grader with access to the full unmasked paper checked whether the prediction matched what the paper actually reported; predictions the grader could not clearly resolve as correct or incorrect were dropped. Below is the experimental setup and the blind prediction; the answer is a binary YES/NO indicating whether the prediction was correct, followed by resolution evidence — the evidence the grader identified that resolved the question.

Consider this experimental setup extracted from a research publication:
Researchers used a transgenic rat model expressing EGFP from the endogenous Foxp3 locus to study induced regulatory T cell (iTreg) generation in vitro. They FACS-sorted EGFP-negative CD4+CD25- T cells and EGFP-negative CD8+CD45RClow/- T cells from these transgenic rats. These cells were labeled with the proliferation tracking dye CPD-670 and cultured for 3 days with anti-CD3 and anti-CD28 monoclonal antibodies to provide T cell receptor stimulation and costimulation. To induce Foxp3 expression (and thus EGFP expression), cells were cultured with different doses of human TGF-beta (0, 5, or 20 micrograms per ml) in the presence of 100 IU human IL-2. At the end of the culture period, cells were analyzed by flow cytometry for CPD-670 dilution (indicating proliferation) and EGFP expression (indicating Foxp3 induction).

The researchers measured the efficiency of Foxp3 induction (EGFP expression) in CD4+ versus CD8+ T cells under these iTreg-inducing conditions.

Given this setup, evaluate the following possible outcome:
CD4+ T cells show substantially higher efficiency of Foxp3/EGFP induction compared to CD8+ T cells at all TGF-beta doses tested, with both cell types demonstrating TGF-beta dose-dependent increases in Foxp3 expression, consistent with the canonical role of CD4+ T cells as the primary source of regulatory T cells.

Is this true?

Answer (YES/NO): NO